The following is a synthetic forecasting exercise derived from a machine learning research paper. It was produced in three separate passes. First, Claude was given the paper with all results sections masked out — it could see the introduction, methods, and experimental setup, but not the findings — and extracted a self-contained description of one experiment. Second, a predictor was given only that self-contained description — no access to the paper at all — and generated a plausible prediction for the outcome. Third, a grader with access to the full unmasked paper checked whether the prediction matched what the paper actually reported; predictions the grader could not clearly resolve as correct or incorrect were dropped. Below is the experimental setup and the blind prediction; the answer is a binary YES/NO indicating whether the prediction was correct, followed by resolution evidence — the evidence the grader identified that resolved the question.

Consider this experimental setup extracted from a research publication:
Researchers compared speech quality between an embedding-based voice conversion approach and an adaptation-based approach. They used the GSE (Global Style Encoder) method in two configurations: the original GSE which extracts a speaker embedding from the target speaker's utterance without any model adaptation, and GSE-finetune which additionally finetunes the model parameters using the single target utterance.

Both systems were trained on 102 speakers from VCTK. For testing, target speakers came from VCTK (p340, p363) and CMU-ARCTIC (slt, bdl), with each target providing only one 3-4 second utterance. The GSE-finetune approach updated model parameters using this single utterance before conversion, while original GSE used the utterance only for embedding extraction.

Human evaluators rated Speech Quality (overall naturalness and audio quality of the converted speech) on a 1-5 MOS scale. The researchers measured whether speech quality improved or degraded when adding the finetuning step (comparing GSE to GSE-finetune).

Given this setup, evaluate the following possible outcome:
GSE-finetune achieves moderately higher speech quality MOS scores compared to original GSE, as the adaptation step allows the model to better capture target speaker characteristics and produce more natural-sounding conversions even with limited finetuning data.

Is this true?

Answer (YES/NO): NO